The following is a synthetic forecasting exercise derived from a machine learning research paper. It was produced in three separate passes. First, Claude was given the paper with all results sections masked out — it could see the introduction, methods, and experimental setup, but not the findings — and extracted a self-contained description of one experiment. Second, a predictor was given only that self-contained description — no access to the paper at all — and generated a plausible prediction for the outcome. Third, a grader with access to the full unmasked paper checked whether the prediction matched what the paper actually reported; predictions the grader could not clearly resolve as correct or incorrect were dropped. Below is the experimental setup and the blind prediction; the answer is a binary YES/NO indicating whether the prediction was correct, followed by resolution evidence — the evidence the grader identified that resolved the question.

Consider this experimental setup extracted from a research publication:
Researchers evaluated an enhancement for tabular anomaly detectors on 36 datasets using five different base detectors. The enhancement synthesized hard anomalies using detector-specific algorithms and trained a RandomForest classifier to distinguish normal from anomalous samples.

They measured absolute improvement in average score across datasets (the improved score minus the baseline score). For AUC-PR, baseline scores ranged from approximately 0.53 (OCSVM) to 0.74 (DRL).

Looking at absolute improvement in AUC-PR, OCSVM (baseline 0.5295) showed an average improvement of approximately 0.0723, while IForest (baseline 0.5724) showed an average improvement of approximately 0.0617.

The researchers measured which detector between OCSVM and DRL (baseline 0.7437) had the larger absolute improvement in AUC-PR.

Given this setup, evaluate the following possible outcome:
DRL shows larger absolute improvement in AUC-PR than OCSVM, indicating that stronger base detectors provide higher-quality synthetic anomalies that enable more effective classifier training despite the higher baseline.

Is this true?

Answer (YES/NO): NO